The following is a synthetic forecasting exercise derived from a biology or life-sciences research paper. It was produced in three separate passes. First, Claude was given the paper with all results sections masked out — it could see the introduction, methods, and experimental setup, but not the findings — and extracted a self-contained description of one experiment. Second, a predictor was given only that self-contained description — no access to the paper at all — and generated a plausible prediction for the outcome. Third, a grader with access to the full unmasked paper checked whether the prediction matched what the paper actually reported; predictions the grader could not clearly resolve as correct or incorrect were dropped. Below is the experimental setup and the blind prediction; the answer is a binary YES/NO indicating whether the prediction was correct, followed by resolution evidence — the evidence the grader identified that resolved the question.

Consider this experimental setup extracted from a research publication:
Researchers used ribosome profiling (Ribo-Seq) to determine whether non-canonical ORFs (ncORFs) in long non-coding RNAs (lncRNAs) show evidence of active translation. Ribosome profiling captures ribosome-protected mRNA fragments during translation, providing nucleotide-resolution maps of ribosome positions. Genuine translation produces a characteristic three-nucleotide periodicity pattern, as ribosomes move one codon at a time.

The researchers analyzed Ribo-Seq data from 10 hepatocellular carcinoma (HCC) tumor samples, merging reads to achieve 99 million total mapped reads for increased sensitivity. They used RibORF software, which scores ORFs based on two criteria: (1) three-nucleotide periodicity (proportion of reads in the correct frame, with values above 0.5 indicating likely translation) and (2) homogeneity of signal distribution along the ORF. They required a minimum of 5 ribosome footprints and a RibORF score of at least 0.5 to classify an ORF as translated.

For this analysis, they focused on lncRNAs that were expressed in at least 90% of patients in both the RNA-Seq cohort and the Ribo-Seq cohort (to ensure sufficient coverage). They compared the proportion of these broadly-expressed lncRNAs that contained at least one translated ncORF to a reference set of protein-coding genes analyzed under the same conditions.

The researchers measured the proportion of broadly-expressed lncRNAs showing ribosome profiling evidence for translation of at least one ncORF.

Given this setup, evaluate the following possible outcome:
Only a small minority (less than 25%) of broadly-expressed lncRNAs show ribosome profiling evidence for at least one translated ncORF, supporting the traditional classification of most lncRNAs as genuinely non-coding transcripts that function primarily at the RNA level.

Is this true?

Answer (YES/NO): NO